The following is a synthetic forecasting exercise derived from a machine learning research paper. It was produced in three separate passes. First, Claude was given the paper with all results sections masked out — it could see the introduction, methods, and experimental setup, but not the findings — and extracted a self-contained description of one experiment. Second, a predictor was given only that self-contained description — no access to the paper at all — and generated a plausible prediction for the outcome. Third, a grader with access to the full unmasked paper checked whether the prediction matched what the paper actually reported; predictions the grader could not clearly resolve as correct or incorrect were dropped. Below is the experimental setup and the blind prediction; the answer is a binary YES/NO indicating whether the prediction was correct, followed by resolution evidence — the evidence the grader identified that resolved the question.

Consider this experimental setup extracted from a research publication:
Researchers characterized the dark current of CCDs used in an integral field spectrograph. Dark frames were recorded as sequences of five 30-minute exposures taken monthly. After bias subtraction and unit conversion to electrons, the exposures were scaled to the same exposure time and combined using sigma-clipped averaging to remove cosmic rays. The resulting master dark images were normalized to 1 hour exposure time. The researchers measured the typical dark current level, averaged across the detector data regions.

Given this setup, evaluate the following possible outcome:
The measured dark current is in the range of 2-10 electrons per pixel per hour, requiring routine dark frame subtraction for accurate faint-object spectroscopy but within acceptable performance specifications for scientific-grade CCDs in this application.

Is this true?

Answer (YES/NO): NO